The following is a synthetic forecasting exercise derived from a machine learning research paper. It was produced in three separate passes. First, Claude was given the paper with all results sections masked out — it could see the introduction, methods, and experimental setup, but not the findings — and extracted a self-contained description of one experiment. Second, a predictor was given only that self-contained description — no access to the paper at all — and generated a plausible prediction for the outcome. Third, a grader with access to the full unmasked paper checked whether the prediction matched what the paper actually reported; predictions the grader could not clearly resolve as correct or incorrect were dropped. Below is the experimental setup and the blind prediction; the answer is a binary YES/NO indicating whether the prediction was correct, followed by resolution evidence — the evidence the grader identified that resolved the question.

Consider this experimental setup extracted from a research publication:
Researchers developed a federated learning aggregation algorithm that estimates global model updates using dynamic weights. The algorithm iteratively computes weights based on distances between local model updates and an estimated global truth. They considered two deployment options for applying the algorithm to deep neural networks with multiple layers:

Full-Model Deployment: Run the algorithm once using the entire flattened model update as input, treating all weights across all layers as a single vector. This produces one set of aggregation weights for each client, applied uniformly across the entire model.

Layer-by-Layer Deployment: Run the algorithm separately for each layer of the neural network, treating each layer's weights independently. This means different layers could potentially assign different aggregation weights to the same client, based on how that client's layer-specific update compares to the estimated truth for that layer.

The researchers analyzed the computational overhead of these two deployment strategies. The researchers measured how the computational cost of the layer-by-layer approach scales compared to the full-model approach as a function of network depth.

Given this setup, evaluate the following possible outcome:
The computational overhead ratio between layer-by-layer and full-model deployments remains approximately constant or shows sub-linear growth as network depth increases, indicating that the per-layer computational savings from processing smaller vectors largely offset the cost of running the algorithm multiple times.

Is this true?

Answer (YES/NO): NO